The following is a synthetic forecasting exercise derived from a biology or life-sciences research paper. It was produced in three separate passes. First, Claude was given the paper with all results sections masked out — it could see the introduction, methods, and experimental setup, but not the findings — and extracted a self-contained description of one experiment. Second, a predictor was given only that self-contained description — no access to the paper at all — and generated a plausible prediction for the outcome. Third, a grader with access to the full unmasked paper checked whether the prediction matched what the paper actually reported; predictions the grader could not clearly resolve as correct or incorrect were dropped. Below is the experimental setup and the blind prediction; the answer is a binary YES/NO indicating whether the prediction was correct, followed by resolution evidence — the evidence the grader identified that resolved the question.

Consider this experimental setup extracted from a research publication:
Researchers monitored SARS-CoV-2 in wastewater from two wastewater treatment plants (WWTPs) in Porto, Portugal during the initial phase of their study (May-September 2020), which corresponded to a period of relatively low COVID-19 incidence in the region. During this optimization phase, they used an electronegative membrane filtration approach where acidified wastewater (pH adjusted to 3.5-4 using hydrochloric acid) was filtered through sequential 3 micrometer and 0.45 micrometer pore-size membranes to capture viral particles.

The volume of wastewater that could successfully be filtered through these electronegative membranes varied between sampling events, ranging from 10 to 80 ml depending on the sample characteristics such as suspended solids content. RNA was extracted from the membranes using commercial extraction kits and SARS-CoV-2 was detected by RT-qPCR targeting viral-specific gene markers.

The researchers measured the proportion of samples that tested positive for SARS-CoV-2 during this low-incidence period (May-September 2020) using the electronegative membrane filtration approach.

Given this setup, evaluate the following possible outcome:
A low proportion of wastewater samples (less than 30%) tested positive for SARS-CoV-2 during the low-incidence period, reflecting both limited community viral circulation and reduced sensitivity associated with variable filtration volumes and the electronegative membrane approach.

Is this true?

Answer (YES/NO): YES